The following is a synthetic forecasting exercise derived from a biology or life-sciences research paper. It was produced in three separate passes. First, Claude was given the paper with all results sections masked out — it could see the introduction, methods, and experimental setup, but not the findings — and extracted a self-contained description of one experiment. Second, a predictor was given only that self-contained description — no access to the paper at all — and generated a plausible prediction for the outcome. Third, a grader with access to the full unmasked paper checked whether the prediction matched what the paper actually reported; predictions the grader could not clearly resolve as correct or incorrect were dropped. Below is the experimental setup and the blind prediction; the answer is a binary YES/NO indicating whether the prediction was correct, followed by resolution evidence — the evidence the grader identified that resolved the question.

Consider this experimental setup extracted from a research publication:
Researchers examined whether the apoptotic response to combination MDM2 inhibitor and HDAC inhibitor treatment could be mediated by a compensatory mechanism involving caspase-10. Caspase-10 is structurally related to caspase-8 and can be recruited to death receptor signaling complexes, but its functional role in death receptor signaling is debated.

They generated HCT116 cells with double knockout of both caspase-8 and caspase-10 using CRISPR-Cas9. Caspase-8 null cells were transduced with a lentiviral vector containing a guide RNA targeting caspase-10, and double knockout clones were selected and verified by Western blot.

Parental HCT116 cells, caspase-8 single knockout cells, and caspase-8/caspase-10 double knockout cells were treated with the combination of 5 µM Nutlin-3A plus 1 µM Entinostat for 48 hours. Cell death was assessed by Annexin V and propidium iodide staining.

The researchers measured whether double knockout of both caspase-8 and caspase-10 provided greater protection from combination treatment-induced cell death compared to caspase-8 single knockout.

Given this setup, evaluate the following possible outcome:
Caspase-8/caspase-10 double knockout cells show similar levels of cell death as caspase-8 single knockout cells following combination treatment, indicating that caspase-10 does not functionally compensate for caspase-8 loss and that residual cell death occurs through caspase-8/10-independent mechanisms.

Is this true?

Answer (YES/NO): NO